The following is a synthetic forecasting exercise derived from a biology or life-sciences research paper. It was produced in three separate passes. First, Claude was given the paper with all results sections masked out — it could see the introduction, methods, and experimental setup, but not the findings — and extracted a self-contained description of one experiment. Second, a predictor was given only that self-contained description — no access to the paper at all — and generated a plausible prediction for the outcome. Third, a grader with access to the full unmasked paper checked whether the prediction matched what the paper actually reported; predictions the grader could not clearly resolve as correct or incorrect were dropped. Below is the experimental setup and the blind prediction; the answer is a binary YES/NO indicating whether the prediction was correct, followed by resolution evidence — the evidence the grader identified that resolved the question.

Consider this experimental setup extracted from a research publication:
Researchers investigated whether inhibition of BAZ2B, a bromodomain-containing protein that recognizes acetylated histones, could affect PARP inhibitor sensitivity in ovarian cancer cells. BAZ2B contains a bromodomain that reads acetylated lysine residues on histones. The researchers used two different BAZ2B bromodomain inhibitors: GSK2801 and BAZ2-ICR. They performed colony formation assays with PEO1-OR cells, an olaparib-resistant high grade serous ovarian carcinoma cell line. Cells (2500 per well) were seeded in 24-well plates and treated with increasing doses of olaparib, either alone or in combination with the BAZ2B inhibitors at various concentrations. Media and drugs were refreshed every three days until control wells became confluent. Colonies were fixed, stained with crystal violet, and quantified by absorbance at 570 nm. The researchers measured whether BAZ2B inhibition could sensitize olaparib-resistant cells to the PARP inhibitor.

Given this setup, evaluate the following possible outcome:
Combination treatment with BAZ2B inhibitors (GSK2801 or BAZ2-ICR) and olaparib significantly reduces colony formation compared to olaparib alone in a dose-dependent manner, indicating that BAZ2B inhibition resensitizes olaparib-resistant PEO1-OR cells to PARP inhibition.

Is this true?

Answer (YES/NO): NO